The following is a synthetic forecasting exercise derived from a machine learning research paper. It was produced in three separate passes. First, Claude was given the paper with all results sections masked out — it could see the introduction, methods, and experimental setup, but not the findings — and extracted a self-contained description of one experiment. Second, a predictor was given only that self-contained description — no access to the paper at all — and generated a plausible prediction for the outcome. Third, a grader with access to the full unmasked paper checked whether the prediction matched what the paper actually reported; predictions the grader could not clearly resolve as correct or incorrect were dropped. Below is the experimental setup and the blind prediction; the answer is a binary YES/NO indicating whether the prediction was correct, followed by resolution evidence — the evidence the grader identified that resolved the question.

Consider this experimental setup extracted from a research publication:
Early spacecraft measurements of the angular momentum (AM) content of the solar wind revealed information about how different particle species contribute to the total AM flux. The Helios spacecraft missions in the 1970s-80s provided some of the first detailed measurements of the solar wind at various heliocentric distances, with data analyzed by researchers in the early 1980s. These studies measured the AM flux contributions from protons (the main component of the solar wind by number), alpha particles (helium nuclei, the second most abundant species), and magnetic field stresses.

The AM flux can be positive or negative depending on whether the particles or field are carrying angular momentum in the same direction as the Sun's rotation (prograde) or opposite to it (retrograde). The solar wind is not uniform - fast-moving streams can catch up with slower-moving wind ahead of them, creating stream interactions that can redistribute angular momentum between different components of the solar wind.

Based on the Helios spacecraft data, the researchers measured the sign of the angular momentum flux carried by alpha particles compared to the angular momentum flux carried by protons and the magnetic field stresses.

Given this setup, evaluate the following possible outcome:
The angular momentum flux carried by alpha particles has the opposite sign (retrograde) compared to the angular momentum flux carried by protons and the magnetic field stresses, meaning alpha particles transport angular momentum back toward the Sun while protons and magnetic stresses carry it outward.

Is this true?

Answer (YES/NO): YES